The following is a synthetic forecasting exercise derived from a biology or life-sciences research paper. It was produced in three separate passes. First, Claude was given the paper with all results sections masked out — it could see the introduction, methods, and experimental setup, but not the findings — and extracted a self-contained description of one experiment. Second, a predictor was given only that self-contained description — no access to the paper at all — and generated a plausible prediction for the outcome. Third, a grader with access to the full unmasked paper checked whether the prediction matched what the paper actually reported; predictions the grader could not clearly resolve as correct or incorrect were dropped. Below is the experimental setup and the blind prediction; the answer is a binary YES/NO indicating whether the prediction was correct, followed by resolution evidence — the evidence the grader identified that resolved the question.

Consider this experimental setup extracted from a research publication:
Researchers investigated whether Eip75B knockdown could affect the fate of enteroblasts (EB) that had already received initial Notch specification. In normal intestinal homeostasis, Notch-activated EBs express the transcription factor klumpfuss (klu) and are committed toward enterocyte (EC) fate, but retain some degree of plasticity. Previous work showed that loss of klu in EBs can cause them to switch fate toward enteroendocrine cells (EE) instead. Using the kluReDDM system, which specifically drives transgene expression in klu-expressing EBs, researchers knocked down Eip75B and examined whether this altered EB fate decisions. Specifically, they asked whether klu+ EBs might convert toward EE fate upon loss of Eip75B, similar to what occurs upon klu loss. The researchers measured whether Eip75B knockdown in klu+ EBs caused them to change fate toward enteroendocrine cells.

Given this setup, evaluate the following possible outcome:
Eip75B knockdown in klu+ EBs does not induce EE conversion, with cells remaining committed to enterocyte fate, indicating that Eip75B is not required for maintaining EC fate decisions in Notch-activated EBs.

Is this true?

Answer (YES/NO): YES